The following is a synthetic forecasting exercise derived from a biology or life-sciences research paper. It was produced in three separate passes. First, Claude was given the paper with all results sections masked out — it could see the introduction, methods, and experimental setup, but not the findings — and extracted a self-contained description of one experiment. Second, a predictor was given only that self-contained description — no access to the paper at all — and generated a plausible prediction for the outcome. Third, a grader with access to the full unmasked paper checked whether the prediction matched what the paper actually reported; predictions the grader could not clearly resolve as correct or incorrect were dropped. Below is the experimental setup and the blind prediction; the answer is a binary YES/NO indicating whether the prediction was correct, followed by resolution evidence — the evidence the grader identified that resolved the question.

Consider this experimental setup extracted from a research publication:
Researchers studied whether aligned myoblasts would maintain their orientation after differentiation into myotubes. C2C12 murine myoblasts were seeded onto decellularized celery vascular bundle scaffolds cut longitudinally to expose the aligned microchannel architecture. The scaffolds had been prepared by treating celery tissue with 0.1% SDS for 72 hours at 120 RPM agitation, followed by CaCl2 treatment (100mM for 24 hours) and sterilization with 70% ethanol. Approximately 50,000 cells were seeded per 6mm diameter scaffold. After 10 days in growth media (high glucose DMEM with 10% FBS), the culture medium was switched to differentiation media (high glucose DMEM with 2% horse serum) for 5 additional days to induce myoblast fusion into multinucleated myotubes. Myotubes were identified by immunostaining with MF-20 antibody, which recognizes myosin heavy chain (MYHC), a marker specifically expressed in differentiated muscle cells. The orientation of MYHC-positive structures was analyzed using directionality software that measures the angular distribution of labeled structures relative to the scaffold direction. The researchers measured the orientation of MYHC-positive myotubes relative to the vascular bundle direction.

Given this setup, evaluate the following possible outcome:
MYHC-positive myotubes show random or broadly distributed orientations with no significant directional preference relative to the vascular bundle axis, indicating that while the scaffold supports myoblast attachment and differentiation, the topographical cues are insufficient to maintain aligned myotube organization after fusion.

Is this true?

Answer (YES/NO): NO